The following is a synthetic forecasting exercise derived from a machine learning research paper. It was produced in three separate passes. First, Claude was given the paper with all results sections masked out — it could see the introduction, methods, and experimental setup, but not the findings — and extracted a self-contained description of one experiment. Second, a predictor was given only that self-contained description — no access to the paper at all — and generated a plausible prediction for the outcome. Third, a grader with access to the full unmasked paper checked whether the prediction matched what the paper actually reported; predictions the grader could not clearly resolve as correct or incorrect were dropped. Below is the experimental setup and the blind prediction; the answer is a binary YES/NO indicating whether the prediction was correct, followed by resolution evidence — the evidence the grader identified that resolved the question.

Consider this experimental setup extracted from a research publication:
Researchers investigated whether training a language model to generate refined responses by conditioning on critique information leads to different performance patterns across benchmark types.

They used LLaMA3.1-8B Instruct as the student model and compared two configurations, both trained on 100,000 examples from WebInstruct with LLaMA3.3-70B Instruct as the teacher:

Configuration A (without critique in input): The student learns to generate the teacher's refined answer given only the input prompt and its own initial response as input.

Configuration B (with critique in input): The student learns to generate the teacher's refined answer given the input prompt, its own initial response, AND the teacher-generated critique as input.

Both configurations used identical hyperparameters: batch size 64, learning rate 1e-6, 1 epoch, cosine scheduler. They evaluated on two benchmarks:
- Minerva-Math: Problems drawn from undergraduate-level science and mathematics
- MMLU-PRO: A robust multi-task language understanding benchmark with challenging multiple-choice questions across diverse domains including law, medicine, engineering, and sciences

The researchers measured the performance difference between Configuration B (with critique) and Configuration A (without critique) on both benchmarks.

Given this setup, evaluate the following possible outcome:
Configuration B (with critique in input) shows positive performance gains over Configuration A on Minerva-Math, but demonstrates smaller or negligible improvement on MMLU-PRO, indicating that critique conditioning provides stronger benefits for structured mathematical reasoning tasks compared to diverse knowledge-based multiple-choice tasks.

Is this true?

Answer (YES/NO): NO